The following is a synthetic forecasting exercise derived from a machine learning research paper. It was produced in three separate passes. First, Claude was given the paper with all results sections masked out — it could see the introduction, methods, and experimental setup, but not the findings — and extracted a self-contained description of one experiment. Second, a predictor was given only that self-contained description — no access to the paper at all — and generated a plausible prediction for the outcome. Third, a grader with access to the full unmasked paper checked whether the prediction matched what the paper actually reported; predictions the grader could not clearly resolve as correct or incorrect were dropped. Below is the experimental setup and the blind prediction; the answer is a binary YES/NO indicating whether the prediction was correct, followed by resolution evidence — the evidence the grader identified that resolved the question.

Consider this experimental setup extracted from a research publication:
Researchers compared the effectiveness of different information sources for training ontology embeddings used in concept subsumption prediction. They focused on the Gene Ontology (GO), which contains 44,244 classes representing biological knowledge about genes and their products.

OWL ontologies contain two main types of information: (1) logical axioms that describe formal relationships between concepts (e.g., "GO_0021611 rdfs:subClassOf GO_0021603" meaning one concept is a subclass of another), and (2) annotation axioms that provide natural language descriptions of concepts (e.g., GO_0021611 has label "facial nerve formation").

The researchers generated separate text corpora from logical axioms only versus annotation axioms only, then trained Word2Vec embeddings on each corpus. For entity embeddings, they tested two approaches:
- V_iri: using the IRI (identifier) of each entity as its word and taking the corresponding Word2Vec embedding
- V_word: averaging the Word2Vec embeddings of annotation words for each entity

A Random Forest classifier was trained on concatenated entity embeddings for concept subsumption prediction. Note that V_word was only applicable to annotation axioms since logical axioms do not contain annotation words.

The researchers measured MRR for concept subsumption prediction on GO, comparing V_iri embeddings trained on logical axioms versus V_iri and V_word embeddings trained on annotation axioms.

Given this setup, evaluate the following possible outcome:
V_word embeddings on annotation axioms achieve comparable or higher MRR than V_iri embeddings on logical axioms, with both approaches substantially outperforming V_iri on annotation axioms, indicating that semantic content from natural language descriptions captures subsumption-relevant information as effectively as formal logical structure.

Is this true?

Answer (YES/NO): NO